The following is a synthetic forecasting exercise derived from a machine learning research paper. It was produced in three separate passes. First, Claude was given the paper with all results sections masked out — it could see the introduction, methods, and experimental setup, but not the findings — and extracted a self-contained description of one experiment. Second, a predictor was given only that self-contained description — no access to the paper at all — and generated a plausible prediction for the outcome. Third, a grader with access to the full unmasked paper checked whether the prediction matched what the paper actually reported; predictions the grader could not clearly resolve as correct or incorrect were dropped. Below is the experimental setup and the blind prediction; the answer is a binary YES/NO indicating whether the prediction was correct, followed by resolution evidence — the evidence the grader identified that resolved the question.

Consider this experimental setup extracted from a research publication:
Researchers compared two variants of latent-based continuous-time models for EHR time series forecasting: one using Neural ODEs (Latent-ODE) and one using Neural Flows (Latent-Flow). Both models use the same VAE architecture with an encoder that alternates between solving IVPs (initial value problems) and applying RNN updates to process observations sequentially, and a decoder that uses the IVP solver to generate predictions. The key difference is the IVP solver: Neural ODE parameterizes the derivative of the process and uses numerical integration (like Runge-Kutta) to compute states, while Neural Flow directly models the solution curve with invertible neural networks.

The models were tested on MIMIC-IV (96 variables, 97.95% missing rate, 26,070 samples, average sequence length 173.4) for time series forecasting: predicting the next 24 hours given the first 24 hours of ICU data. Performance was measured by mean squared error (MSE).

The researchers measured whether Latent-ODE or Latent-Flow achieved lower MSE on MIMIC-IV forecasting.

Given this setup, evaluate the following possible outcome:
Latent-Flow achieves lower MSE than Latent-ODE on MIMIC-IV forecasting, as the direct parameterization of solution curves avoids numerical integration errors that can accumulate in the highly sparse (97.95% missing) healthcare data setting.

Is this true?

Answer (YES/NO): YES